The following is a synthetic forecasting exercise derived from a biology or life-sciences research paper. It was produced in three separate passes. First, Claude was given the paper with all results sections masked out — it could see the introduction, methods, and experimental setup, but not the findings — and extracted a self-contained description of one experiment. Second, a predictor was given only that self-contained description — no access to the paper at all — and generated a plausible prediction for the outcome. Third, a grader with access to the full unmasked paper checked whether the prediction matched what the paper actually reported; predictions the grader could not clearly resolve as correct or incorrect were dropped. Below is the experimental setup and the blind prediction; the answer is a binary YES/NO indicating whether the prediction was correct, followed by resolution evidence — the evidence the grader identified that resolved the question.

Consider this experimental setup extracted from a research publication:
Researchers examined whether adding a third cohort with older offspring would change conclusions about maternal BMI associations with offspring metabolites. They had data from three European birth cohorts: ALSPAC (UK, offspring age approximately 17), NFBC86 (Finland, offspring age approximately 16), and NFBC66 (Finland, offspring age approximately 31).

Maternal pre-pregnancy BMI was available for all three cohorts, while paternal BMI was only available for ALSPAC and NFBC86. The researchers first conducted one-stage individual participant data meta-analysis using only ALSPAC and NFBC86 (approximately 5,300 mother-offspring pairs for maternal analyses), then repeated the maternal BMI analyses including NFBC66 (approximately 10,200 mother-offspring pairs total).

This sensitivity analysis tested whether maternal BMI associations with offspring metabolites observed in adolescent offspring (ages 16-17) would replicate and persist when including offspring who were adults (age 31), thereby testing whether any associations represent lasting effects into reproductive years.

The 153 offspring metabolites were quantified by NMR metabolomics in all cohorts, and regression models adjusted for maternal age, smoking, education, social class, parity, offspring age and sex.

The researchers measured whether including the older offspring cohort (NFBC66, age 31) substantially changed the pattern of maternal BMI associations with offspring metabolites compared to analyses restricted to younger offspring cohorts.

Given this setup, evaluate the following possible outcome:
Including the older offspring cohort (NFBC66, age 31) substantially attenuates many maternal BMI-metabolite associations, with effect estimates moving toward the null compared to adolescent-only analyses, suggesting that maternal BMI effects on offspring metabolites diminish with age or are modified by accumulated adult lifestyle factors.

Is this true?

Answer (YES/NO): NO